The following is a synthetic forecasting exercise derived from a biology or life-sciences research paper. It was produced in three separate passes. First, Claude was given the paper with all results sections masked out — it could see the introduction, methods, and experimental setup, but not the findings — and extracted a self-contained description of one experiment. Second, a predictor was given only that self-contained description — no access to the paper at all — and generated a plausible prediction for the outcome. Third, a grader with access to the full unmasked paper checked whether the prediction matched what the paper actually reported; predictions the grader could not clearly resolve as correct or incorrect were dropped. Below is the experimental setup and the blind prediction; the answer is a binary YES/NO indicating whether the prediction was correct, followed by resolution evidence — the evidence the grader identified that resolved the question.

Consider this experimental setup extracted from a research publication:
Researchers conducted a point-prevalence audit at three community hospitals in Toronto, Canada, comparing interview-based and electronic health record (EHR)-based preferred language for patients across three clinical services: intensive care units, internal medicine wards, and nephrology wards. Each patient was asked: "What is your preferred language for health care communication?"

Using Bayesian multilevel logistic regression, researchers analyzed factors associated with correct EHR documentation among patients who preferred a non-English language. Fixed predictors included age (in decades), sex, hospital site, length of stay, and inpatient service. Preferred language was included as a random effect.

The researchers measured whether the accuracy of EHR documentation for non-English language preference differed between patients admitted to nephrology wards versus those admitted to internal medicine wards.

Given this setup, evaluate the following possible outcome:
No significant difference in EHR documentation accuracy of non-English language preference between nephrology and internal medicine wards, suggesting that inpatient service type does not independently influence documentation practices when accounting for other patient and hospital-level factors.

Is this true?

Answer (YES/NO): NO